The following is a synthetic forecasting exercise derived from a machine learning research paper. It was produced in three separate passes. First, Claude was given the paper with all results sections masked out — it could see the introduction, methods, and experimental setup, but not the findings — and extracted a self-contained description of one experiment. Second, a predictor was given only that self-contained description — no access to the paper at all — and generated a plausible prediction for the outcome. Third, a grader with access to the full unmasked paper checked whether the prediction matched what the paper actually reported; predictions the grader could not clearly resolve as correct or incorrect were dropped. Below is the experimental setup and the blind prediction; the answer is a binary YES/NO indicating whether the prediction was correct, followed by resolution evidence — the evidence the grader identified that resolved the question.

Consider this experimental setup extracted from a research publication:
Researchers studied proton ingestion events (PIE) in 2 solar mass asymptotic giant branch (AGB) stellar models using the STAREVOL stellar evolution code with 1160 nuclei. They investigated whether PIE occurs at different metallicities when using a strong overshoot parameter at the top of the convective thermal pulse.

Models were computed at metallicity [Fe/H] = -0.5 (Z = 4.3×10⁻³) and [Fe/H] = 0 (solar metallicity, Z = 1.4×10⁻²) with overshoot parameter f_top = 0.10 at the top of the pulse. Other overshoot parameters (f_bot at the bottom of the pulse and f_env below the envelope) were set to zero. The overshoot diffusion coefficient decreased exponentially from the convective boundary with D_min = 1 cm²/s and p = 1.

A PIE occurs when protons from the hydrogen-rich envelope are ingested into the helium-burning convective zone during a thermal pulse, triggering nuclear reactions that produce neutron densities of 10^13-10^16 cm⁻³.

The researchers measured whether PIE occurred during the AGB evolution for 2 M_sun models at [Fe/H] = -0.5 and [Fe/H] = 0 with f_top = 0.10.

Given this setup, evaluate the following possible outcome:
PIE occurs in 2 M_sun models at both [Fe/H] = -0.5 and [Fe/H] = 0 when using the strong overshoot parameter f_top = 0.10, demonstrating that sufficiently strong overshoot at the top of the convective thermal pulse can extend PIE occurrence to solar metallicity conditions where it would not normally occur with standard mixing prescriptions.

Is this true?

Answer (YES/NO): NO